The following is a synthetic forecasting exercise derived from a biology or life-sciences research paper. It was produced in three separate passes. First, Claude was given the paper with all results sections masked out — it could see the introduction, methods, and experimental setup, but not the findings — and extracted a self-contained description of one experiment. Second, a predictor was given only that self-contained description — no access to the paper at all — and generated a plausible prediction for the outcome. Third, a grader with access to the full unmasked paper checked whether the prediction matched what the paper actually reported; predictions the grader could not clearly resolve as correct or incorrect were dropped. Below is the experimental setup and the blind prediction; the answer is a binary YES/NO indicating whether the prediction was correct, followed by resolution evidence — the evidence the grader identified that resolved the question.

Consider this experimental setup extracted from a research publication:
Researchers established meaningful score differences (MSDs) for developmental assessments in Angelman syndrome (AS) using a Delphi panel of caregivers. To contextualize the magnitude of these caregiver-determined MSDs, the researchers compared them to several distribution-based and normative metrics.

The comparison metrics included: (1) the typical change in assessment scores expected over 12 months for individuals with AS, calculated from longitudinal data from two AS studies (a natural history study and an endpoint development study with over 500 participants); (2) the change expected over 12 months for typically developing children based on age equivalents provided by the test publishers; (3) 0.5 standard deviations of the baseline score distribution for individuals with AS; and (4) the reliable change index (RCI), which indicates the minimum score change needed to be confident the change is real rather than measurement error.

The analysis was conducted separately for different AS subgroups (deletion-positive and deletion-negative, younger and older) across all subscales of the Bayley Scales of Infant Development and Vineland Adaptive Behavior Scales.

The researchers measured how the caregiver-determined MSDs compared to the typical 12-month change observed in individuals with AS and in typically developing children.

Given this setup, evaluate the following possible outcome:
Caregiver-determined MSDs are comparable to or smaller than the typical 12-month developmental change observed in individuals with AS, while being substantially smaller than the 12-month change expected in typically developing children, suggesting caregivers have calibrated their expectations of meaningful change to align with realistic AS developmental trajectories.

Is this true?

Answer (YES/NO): NO